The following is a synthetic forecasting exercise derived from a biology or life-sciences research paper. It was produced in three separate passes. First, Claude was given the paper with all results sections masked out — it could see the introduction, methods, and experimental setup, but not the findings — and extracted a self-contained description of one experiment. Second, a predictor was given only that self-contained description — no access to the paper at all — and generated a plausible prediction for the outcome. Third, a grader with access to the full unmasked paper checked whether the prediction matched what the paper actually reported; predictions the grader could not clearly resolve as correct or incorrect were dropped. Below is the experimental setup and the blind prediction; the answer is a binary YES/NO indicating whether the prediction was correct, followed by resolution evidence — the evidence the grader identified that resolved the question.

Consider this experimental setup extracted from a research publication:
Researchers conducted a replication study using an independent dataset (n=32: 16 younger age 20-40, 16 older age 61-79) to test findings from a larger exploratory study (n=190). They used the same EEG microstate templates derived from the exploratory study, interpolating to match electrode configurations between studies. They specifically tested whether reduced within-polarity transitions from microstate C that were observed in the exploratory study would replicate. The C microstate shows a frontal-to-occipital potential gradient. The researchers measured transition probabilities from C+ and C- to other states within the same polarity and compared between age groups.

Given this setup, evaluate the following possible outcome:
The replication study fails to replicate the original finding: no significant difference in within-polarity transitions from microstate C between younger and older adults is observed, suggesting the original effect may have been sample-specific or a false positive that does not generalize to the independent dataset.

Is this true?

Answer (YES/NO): NO